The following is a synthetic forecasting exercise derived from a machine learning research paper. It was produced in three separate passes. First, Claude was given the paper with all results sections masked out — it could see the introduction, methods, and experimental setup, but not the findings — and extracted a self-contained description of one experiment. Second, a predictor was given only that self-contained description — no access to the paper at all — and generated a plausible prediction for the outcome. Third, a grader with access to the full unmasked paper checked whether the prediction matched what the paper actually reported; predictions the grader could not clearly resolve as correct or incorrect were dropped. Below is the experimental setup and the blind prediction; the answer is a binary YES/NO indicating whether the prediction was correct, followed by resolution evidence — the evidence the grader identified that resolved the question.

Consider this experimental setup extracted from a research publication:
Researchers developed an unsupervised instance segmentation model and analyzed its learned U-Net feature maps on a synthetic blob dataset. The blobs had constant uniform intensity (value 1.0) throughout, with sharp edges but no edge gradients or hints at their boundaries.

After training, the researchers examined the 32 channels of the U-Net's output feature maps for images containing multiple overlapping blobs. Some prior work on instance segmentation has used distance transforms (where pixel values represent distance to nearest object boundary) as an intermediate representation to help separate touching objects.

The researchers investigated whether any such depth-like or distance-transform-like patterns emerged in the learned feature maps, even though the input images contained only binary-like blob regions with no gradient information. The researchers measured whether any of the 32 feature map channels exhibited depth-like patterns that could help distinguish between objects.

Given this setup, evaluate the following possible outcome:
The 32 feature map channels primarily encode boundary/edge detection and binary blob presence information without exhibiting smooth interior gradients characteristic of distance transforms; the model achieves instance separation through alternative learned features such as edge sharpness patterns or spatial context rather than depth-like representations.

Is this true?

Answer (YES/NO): NO